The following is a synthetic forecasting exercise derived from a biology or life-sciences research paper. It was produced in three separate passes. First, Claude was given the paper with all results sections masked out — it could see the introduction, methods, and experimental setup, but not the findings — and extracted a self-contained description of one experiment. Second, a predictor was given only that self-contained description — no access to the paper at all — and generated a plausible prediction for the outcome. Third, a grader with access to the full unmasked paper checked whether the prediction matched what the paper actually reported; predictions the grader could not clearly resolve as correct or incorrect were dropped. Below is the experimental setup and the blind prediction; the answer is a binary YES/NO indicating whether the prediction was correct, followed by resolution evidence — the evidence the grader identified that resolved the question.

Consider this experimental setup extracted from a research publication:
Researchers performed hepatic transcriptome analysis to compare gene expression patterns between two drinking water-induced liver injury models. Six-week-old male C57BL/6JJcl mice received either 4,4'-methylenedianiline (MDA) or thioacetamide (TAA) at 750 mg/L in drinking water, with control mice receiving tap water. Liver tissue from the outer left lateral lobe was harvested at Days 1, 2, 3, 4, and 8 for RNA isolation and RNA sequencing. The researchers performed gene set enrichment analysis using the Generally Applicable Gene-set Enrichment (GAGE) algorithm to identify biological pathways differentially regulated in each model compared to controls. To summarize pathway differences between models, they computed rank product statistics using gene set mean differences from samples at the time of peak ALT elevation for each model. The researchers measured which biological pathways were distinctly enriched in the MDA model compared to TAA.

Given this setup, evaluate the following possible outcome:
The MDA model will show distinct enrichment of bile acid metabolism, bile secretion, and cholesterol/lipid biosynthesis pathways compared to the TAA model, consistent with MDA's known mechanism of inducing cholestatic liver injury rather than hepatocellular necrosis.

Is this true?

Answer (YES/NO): NO